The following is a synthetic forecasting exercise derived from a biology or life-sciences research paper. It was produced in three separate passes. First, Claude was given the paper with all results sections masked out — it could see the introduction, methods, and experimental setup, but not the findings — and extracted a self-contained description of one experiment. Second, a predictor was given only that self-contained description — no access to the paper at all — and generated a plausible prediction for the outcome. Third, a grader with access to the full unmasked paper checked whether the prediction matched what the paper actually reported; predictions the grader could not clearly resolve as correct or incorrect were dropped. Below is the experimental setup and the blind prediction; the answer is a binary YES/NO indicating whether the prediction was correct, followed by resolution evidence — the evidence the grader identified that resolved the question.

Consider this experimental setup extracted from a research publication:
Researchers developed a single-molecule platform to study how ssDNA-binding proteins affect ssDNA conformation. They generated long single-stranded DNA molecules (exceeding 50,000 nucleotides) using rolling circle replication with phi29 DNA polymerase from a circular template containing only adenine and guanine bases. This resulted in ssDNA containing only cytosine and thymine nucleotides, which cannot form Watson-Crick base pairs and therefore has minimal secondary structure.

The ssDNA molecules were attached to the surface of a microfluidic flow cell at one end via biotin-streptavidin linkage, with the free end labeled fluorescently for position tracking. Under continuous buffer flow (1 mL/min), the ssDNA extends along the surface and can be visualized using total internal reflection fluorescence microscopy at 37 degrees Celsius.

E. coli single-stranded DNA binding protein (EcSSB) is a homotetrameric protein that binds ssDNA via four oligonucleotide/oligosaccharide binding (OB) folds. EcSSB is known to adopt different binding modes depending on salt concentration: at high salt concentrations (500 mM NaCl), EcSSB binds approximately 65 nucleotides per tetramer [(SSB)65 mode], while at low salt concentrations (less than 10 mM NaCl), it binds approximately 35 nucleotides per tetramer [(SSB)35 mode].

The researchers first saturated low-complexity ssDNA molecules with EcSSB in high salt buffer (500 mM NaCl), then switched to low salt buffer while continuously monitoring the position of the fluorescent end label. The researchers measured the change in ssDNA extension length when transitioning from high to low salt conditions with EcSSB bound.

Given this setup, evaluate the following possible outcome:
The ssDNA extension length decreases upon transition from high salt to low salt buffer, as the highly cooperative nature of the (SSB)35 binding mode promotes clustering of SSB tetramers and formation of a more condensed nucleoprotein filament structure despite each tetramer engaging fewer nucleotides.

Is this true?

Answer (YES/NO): NO